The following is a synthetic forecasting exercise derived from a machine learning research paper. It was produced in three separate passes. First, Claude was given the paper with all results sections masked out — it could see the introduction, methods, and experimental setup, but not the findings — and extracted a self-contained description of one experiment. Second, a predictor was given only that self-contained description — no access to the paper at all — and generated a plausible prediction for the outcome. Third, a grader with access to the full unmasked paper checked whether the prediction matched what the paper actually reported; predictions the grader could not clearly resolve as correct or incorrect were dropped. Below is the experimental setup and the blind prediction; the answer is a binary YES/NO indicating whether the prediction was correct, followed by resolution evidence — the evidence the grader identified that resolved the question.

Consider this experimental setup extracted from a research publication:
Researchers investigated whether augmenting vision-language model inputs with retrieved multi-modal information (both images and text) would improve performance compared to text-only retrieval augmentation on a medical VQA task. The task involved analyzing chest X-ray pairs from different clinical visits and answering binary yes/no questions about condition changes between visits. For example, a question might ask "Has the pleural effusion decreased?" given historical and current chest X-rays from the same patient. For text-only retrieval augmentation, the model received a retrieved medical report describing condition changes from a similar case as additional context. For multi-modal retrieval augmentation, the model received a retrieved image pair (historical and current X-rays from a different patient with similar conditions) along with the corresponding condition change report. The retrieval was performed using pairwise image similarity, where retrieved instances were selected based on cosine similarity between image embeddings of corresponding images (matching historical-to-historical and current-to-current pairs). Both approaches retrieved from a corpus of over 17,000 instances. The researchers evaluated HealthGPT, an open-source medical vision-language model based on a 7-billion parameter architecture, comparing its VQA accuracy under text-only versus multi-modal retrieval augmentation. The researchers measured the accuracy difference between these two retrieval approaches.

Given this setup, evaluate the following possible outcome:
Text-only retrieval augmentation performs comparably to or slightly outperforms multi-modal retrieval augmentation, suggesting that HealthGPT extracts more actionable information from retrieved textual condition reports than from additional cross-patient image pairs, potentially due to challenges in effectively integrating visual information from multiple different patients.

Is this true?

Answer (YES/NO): NO